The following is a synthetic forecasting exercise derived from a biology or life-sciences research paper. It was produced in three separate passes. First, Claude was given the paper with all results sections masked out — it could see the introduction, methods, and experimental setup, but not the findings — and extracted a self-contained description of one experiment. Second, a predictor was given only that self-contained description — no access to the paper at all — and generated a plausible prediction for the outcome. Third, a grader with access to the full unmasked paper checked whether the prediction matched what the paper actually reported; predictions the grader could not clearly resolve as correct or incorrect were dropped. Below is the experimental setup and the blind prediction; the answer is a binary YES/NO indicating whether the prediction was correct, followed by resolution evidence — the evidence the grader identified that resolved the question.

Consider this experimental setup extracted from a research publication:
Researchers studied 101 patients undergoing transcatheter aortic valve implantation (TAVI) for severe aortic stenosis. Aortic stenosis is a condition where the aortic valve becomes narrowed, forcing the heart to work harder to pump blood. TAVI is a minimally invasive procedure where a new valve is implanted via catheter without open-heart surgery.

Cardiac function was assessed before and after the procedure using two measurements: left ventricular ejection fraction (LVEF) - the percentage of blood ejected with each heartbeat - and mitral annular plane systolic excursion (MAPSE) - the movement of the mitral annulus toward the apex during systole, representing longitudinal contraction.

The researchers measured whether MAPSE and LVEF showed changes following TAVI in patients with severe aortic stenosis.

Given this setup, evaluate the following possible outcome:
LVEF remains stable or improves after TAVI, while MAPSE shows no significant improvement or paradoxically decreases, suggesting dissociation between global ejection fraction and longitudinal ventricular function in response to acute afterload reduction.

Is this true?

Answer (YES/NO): NO